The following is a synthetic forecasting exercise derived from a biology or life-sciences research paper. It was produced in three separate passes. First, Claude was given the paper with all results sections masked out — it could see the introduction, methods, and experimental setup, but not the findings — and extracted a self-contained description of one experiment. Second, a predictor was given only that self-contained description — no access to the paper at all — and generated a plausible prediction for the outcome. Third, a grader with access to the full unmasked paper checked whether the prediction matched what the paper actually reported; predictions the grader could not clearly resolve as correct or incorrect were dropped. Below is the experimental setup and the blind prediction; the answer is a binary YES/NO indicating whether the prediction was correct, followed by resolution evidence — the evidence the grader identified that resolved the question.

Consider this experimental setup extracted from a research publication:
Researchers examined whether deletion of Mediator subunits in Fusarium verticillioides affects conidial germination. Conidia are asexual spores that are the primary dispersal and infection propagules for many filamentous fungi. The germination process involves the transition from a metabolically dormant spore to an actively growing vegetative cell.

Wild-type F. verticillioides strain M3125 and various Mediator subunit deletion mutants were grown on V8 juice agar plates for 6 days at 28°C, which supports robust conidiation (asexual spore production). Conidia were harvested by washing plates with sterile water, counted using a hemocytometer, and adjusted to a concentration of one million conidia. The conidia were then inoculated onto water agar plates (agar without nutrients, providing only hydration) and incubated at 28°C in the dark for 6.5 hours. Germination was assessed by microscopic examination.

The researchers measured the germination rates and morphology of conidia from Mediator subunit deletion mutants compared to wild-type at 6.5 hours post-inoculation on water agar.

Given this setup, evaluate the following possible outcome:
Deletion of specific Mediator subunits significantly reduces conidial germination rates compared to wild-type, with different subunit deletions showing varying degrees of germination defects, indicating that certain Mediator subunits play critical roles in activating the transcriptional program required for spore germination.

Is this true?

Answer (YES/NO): YES